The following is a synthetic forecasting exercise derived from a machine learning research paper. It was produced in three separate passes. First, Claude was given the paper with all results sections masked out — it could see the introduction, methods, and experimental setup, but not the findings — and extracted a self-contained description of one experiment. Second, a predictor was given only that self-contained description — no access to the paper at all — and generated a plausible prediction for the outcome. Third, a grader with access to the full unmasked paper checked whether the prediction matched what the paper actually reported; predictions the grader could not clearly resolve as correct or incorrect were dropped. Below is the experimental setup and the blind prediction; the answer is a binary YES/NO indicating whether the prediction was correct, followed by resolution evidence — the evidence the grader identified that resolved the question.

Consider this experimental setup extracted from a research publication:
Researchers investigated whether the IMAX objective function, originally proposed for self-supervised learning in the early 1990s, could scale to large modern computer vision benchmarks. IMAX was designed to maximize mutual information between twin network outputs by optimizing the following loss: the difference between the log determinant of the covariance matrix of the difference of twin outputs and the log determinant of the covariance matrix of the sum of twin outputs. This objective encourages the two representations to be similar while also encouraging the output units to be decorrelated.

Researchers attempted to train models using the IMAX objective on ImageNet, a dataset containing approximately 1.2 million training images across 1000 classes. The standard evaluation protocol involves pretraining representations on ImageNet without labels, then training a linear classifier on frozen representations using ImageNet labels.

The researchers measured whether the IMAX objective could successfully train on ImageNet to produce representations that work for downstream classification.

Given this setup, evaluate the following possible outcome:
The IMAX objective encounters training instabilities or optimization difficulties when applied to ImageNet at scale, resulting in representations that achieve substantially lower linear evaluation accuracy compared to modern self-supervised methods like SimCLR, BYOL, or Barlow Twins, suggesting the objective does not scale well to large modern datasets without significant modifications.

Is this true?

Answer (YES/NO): YES